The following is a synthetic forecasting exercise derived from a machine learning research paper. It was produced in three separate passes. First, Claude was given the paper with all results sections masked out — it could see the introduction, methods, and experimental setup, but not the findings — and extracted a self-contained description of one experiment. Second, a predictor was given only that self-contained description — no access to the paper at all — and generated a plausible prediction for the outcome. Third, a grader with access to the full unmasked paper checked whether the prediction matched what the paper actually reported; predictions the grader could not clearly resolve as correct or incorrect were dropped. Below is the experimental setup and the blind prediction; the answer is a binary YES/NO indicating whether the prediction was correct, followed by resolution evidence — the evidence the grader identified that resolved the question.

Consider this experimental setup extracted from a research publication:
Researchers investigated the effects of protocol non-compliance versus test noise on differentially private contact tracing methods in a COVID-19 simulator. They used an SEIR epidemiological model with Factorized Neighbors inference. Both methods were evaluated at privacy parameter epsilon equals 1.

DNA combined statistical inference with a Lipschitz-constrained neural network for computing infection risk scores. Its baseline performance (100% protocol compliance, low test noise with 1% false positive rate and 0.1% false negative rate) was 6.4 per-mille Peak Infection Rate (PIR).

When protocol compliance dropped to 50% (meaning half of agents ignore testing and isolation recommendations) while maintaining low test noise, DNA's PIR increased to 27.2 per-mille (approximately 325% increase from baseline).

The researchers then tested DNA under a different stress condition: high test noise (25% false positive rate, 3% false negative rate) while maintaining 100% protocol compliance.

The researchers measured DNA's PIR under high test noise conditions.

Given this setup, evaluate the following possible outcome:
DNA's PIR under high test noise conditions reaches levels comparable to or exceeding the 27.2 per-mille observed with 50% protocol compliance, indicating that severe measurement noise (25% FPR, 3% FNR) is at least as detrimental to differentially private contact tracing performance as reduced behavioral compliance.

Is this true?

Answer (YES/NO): YES